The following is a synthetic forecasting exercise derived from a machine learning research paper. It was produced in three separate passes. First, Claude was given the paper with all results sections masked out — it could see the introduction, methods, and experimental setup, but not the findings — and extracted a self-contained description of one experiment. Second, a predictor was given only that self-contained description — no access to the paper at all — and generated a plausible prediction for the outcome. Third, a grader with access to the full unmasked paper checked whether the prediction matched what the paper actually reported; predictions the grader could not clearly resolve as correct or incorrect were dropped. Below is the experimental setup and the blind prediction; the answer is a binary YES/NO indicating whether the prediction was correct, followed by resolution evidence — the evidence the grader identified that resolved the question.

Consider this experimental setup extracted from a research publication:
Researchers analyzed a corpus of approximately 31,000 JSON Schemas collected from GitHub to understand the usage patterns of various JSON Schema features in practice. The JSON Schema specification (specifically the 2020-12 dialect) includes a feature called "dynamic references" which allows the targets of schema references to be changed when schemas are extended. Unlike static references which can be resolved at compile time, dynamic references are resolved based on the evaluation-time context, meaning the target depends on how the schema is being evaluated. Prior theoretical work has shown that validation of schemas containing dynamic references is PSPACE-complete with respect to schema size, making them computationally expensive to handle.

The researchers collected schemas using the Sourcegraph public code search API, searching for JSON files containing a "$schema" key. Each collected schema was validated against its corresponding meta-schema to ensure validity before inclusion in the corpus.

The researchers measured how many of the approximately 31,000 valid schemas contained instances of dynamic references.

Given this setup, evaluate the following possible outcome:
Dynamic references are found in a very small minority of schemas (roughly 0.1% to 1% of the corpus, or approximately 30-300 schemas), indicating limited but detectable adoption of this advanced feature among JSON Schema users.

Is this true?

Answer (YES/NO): NO